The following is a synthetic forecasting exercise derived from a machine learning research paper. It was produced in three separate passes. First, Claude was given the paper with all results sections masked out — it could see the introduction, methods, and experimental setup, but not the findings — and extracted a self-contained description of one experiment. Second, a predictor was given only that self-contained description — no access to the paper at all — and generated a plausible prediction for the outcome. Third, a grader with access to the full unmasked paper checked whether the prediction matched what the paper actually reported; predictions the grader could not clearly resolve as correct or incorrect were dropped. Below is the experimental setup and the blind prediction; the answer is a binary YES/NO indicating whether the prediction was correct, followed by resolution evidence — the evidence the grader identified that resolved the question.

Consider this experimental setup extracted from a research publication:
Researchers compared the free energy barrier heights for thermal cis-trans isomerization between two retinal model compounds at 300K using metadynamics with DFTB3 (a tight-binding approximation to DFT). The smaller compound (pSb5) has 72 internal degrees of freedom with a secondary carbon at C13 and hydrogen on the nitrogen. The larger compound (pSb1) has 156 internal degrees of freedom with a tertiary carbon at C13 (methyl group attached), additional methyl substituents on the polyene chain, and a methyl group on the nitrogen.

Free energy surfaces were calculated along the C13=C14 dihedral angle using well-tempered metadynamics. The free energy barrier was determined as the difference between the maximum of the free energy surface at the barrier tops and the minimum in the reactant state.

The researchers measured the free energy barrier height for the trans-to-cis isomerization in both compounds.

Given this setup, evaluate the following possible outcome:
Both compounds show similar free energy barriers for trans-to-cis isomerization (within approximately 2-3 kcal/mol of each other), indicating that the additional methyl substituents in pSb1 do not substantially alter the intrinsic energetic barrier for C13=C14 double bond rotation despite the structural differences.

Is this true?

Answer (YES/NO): YES